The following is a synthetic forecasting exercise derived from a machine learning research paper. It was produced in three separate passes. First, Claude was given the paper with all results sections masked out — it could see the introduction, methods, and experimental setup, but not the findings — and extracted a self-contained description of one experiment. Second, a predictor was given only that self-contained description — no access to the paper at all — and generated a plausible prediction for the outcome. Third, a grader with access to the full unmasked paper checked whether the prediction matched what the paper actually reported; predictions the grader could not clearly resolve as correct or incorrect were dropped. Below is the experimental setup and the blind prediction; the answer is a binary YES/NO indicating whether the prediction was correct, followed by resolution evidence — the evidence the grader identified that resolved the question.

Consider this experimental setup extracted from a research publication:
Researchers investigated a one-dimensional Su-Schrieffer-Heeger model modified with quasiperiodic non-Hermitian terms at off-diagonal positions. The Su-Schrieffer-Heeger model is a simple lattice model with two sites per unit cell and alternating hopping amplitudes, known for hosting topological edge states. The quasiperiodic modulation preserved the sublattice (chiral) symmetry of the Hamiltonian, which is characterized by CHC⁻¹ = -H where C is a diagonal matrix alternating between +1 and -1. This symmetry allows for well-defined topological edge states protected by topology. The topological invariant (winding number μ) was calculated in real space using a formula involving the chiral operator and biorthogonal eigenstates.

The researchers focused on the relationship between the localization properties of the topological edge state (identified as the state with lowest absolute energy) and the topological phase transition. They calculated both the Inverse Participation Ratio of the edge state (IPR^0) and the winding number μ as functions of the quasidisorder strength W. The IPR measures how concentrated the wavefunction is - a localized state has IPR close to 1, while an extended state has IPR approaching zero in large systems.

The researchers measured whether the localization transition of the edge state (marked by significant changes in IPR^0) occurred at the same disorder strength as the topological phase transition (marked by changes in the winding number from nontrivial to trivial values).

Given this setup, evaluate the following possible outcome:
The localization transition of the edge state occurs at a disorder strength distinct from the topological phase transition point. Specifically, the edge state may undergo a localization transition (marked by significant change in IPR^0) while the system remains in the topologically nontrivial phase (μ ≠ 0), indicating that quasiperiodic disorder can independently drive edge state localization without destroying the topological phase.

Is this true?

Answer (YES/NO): NO